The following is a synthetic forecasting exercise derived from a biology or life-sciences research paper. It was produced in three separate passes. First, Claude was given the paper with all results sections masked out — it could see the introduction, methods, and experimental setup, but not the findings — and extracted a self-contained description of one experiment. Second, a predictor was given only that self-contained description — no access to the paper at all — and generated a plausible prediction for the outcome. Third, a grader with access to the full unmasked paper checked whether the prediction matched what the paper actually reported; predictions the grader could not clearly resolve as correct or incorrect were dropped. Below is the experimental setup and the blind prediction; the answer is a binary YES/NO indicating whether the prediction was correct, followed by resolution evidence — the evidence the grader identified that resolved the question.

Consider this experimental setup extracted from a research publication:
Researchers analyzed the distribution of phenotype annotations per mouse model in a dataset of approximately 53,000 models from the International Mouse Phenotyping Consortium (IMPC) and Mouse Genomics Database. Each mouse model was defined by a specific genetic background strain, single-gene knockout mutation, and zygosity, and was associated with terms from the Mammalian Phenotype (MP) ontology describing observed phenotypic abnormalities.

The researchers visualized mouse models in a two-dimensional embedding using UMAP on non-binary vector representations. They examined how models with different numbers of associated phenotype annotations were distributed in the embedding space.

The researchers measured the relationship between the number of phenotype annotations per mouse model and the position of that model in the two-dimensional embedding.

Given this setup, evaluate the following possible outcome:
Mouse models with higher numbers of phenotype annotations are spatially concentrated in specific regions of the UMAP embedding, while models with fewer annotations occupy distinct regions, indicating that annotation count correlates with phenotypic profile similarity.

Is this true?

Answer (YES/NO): YES